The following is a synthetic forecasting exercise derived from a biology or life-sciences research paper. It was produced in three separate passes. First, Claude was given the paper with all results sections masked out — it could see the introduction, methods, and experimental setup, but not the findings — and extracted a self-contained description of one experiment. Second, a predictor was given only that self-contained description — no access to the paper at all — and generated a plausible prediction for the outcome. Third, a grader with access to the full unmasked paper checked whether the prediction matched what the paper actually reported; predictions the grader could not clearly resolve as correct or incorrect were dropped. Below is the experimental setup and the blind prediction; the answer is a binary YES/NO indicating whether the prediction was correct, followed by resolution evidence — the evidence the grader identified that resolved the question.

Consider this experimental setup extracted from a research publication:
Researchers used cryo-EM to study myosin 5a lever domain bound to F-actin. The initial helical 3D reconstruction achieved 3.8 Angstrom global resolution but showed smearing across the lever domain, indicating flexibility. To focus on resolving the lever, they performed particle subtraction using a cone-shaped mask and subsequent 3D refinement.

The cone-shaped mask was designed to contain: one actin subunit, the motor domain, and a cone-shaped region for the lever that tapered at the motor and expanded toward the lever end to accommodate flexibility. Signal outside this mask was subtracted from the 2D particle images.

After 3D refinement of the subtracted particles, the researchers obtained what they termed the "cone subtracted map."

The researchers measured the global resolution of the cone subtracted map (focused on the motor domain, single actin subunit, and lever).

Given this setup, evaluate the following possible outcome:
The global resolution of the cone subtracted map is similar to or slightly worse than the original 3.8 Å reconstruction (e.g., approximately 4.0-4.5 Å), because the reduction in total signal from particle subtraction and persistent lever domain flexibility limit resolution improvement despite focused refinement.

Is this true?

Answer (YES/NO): YES